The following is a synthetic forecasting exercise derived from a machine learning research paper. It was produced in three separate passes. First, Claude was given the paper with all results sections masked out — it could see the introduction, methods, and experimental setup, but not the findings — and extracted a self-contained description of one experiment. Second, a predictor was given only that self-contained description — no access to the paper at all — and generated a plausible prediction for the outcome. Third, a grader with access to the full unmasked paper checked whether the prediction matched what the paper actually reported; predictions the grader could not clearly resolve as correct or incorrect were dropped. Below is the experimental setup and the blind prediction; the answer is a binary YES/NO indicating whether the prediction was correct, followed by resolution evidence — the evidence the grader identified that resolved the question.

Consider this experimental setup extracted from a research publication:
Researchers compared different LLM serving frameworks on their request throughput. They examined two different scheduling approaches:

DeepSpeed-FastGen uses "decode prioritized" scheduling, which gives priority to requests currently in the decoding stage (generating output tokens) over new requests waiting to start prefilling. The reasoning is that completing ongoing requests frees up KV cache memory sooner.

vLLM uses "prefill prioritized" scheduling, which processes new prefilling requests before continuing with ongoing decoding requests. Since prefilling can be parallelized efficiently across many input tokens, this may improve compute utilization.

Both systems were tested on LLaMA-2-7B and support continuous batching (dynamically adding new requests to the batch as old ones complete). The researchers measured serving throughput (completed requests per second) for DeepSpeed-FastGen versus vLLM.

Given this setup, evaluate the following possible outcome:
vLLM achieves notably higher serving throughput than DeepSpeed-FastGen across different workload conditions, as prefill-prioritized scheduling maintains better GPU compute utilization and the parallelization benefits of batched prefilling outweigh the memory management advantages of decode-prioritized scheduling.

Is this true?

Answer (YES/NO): NO